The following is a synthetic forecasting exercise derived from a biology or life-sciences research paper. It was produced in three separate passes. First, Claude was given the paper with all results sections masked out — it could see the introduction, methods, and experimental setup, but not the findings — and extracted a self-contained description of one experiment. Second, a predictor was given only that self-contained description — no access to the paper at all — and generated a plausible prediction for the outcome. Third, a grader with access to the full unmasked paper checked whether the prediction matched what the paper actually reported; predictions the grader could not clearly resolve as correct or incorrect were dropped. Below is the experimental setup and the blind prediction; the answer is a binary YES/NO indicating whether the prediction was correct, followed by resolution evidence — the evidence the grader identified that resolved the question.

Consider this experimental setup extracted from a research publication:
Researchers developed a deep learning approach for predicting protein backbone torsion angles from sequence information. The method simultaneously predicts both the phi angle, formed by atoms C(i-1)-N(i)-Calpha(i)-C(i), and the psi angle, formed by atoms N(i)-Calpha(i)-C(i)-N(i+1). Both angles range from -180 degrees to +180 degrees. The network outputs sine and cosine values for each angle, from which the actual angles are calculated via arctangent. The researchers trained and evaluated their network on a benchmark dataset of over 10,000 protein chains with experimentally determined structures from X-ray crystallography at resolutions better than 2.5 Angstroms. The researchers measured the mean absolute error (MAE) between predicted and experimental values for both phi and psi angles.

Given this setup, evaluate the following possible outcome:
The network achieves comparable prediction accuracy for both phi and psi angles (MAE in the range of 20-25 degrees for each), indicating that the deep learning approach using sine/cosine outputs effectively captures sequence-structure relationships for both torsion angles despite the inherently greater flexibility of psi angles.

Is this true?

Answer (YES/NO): NO